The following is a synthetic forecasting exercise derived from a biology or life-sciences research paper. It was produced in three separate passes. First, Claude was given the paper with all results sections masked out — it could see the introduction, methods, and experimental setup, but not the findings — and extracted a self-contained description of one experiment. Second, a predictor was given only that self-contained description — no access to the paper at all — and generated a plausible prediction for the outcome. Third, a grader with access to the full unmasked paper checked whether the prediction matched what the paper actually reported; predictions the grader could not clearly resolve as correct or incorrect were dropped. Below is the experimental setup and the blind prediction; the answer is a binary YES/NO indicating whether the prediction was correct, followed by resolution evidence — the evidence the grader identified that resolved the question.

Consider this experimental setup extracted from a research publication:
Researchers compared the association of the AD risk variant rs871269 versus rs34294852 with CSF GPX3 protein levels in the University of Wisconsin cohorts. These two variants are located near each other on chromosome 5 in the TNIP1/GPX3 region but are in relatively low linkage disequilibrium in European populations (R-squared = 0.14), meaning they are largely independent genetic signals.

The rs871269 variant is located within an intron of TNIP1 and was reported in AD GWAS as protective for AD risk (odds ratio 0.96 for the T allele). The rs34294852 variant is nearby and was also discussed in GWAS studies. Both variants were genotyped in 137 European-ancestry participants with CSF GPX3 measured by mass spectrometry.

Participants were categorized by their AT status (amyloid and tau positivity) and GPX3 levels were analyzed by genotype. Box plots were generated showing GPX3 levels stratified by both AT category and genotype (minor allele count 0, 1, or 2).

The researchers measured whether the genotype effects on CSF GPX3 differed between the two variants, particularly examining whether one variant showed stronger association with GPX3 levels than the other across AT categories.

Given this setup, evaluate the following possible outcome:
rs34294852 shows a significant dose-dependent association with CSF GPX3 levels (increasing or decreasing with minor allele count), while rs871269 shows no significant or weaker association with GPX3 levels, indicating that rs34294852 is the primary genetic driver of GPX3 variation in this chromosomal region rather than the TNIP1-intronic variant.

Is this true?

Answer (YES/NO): NO